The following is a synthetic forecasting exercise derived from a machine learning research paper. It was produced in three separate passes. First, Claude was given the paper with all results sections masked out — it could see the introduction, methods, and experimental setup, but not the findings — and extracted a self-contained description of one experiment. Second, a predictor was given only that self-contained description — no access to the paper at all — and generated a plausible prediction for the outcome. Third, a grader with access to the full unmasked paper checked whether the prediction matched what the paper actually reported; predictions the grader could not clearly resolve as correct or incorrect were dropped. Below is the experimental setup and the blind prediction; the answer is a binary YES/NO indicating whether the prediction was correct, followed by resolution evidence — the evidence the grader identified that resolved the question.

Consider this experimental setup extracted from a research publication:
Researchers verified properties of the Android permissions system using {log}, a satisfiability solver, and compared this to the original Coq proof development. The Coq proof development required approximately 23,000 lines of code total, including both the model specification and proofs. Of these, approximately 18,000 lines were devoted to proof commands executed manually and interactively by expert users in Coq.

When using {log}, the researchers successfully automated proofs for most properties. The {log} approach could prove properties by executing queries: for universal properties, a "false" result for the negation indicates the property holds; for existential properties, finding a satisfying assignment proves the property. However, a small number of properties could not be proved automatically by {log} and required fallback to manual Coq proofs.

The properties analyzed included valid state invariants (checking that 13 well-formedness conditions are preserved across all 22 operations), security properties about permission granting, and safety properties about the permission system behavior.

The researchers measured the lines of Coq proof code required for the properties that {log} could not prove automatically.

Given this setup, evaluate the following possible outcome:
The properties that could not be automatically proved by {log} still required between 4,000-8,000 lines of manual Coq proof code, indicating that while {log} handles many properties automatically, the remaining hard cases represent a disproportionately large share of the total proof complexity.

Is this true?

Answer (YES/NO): NO